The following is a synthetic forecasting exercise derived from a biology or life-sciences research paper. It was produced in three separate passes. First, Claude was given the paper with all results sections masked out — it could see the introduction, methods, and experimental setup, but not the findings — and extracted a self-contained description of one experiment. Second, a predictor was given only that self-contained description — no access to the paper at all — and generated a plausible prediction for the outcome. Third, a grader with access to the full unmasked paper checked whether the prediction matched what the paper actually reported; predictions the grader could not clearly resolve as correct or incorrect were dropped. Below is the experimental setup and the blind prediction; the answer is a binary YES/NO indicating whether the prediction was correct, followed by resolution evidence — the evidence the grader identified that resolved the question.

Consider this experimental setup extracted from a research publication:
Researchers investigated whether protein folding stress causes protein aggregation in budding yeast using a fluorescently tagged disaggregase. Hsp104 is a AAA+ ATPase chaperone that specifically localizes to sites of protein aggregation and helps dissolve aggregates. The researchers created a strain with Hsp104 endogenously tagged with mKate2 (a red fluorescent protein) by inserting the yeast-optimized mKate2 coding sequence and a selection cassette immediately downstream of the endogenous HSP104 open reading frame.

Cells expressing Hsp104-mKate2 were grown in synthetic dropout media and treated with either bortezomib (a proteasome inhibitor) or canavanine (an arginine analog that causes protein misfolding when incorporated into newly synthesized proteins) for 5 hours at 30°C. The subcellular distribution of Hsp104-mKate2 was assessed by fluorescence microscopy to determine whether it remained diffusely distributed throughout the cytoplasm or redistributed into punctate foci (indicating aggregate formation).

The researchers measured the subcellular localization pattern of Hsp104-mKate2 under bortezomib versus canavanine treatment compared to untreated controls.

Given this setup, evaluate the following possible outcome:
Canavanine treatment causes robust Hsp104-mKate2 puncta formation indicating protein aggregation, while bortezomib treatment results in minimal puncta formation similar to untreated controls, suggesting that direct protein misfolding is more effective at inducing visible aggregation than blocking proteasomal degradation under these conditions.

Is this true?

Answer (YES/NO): YES